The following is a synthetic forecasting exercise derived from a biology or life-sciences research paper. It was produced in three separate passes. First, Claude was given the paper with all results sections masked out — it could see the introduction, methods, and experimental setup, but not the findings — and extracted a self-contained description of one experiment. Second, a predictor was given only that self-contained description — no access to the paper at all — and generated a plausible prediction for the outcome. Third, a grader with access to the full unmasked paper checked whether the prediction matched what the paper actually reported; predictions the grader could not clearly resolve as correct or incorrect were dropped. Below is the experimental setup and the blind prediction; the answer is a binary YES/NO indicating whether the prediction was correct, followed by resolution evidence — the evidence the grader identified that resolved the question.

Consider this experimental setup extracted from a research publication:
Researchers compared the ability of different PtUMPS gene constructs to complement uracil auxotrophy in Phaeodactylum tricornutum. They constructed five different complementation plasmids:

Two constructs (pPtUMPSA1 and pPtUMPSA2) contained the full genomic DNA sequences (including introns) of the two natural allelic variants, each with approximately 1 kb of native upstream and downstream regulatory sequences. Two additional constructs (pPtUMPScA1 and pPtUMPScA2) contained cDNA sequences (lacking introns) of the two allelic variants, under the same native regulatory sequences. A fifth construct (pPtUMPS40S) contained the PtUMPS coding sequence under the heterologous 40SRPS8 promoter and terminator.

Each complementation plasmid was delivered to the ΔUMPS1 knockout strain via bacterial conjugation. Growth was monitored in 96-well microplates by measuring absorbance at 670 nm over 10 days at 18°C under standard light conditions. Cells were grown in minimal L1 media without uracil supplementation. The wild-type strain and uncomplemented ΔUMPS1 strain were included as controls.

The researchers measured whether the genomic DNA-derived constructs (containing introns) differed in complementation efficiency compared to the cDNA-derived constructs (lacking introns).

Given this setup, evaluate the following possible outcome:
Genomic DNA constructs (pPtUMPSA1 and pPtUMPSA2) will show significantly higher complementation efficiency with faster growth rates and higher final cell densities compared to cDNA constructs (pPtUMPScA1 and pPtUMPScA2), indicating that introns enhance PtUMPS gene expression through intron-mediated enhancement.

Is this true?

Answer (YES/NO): NO